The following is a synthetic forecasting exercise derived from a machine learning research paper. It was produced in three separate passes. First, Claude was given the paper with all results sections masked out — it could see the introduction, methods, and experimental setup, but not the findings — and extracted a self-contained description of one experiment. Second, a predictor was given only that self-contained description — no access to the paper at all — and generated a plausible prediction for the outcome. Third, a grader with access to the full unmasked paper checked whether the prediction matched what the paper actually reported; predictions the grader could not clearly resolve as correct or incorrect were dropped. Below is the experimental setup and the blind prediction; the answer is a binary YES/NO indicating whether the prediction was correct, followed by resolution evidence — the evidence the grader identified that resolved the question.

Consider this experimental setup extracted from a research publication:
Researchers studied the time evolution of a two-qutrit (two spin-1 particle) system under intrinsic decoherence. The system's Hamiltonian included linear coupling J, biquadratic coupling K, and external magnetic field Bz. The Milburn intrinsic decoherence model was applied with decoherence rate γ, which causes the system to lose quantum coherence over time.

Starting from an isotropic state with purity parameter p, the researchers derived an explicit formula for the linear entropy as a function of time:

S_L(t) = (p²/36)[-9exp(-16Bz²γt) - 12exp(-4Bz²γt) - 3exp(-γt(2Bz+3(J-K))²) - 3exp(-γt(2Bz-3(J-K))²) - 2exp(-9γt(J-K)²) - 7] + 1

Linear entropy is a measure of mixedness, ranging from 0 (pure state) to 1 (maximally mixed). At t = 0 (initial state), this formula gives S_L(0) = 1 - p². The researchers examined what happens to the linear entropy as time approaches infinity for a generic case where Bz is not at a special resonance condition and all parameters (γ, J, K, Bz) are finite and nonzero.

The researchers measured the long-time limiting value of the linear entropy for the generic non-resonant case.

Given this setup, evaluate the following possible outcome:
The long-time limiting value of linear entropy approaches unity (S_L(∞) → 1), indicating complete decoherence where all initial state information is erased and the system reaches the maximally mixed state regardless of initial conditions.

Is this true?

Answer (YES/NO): NO